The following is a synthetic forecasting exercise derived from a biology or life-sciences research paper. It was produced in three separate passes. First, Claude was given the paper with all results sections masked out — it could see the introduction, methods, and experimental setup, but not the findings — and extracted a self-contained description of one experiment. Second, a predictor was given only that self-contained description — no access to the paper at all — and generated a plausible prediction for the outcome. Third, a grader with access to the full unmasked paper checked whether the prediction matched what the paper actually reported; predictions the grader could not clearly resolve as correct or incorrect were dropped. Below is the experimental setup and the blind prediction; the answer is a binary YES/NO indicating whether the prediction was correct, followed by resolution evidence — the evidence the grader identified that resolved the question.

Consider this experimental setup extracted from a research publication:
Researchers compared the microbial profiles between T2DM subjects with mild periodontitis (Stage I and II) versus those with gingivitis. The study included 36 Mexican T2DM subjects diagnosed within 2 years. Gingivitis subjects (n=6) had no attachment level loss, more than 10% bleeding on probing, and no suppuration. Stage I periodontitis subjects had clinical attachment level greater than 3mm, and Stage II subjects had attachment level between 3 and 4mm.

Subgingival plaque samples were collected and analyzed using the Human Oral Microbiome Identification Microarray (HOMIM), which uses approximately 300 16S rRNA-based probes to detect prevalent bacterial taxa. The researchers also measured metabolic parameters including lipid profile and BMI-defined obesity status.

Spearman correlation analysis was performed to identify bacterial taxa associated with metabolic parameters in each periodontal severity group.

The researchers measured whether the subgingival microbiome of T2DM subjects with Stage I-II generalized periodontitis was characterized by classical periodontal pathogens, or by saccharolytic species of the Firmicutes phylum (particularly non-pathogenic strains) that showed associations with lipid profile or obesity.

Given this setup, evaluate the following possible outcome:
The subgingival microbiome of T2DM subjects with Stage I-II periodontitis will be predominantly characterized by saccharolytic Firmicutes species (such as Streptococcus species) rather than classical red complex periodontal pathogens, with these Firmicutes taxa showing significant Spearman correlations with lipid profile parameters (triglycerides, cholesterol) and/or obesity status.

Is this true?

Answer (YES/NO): YES